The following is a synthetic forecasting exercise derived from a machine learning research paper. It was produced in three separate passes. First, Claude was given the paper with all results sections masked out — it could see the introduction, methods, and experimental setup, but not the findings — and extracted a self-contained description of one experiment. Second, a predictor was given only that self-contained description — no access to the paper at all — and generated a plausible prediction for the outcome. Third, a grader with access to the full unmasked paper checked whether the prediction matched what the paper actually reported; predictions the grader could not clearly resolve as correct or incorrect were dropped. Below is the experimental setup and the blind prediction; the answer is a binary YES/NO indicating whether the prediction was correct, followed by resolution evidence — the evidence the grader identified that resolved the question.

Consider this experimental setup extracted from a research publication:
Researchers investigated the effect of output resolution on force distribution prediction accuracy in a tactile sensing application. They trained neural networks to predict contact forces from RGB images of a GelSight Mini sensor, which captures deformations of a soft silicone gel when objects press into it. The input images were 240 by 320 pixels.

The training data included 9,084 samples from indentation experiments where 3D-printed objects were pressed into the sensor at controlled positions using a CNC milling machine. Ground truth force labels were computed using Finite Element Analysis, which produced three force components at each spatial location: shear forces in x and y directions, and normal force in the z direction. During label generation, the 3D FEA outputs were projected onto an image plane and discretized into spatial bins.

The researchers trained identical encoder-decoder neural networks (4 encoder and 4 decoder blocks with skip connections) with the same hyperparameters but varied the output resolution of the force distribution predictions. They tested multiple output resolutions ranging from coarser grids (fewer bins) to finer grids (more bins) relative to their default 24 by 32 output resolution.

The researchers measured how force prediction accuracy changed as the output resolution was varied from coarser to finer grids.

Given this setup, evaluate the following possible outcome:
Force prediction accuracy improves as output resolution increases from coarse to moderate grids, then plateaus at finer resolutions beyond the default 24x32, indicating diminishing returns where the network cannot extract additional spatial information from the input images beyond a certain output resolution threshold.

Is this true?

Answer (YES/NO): NO